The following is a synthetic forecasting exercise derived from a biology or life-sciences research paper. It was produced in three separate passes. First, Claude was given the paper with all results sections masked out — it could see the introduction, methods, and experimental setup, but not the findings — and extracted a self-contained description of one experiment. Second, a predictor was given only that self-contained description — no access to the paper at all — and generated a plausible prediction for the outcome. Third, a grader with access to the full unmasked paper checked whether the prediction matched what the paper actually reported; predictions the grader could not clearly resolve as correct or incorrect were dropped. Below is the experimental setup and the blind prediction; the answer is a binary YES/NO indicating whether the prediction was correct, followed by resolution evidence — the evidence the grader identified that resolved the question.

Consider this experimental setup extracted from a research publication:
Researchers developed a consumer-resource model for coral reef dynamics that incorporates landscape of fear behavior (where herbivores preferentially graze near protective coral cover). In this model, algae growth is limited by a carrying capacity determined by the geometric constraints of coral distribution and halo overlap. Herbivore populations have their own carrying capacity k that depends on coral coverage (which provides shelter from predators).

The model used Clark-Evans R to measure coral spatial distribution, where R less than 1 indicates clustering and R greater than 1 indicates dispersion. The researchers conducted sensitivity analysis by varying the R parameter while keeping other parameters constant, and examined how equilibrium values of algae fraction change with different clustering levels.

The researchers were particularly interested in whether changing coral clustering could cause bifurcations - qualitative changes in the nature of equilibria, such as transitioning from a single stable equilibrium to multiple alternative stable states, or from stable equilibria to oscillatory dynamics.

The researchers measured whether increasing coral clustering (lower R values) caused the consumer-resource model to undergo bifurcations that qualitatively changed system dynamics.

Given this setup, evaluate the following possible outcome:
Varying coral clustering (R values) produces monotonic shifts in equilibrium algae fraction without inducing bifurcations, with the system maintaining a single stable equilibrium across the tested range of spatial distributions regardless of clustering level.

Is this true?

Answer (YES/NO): NO